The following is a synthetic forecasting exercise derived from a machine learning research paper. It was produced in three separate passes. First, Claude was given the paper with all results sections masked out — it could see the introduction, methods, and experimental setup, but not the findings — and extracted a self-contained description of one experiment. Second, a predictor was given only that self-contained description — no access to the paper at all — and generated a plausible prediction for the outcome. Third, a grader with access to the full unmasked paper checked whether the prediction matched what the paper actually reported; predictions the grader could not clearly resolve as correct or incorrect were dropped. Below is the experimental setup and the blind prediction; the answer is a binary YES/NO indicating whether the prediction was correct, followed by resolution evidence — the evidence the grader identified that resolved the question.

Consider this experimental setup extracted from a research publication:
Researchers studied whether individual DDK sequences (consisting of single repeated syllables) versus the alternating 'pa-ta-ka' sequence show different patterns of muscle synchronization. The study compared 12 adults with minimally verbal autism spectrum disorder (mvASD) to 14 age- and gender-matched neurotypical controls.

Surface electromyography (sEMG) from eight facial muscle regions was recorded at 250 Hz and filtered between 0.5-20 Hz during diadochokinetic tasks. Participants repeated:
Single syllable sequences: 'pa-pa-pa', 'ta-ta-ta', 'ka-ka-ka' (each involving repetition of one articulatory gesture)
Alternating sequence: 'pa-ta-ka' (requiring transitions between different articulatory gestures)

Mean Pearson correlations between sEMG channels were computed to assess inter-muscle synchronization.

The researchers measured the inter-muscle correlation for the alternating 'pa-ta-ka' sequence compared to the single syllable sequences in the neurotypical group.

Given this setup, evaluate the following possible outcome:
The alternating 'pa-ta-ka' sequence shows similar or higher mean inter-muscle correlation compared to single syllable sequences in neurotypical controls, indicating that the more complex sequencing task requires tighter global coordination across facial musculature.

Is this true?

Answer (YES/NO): NO